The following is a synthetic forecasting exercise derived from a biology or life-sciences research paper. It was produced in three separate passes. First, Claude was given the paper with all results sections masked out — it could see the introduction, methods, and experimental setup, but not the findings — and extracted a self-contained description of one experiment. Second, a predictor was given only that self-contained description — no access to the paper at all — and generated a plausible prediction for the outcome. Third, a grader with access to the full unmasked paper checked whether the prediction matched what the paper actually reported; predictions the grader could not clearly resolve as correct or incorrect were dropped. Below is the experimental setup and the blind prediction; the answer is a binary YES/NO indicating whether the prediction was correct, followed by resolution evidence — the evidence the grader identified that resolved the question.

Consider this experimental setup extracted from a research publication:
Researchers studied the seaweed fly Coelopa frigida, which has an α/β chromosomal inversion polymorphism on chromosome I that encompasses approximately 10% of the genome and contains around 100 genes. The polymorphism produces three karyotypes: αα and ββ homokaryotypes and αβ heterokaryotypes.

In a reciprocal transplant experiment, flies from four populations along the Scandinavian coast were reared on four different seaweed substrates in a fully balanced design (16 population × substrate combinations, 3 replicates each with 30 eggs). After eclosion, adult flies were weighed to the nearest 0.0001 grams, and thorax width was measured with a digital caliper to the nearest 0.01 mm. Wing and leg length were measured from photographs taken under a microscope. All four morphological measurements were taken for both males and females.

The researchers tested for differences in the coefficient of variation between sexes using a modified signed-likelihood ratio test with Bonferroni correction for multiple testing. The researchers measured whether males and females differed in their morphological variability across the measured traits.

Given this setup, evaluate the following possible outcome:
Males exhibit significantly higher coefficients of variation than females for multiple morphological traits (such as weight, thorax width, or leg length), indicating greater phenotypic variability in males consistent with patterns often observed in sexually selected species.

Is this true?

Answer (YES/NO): YES